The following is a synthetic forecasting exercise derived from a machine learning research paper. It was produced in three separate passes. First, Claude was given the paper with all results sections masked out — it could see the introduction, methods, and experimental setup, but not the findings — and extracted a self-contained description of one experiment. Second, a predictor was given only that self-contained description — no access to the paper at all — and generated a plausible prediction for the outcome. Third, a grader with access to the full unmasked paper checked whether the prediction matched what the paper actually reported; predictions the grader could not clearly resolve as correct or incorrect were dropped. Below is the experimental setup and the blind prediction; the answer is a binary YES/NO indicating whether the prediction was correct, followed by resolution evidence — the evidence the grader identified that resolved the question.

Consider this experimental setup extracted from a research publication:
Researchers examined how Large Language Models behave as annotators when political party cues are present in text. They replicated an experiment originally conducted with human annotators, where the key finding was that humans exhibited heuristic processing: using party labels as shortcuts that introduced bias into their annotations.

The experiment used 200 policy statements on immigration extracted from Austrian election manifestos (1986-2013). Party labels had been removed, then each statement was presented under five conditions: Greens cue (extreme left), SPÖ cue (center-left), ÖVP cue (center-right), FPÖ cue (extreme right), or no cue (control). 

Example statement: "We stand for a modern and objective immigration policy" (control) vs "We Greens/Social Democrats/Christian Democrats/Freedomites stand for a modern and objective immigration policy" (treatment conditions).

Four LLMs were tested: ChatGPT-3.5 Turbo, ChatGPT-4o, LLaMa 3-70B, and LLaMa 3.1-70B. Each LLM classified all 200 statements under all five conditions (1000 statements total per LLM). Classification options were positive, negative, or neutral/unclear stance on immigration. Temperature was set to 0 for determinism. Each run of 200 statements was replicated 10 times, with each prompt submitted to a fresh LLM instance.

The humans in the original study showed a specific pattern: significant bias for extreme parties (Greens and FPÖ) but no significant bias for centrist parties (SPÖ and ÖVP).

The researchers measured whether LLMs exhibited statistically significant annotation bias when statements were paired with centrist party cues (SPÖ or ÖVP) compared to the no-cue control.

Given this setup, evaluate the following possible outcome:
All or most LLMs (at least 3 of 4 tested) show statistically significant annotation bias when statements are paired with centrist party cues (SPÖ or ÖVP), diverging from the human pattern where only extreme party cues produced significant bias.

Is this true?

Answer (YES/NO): YES